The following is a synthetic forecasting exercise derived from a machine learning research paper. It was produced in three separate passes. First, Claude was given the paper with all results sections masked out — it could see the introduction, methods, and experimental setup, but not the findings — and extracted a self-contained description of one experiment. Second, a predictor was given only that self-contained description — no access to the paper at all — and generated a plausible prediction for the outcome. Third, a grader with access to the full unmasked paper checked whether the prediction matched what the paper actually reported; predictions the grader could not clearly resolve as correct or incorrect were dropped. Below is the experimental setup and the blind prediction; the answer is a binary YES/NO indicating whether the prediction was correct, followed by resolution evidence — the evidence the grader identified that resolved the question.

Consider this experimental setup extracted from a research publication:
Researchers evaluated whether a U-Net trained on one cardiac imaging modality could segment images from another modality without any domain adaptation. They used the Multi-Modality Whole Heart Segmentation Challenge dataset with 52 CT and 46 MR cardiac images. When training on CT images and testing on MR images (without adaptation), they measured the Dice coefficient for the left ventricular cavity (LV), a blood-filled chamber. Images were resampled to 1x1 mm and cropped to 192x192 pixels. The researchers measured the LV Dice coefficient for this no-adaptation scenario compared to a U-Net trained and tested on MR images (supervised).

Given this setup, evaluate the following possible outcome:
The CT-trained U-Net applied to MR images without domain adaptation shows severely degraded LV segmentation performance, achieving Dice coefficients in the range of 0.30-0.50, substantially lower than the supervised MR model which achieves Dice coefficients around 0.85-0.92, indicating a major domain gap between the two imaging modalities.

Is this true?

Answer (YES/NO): NO